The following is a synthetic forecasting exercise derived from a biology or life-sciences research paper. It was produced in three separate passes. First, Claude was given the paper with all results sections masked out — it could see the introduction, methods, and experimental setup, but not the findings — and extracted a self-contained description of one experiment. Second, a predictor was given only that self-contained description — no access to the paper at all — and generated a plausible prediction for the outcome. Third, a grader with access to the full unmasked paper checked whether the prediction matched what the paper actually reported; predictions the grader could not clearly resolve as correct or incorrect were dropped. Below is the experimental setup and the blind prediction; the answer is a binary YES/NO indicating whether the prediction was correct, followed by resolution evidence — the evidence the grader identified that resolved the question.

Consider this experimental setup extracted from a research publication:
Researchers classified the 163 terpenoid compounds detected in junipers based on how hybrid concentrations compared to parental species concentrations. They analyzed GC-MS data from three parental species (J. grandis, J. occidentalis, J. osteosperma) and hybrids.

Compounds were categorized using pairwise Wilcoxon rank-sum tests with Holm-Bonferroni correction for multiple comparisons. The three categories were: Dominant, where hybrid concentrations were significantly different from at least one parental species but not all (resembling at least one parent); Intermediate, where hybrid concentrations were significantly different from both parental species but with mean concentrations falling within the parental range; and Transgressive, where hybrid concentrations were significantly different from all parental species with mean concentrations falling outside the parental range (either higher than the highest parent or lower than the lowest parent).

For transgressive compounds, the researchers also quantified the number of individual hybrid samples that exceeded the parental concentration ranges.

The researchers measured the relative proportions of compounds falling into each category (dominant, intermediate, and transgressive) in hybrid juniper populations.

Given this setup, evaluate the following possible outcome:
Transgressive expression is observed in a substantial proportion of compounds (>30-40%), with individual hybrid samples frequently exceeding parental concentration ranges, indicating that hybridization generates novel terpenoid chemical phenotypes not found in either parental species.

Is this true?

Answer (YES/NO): NO